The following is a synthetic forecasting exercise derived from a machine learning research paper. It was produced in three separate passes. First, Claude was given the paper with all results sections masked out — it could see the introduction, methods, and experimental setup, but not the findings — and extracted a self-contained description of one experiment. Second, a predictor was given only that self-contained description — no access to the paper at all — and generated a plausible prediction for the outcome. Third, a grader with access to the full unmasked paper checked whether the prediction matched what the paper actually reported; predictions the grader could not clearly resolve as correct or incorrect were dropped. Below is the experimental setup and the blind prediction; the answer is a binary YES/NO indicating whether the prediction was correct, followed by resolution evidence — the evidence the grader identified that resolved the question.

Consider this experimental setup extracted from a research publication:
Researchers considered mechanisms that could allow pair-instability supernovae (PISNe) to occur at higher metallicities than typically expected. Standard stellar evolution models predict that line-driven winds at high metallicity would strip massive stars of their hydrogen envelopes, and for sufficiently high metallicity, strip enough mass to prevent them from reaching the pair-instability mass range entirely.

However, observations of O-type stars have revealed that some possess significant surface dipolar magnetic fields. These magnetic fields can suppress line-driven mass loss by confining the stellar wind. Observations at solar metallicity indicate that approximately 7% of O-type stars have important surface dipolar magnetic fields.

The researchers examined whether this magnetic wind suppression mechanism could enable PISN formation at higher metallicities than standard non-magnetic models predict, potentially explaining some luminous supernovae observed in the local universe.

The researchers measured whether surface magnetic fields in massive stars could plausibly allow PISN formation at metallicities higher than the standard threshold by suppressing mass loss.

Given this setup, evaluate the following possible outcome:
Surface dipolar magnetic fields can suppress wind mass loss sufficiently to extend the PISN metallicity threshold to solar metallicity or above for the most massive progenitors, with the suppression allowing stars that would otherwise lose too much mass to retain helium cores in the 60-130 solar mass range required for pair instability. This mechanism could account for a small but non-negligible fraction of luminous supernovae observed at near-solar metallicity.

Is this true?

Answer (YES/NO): YES